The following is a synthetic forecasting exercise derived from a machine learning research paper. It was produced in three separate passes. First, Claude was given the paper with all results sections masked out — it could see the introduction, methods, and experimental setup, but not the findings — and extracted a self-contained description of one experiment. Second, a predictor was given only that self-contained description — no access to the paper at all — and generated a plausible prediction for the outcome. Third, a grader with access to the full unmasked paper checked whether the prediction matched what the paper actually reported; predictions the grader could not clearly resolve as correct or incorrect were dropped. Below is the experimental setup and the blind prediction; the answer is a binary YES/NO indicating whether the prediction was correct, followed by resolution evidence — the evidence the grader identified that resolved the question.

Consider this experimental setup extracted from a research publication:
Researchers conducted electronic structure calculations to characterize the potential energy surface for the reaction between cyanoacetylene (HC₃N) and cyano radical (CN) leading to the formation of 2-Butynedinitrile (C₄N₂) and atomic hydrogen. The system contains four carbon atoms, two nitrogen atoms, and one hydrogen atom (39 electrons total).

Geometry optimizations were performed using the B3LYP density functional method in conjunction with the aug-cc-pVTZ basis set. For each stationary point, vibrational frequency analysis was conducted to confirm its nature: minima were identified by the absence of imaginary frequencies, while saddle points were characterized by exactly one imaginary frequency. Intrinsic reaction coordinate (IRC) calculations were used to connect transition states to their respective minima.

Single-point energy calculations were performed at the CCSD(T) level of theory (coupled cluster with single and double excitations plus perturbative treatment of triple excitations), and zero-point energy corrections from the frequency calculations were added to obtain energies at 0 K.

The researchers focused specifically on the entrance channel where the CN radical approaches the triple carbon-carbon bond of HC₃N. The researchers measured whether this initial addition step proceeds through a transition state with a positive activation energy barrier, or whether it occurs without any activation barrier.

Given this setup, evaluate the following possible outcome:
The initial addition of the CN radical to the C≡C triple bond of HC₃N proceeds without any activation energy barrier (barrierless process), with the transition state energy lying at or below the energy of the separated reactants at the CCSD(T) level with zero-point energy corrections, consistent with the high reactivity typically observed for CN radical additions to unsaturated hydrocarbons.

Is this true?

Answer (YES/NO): YES